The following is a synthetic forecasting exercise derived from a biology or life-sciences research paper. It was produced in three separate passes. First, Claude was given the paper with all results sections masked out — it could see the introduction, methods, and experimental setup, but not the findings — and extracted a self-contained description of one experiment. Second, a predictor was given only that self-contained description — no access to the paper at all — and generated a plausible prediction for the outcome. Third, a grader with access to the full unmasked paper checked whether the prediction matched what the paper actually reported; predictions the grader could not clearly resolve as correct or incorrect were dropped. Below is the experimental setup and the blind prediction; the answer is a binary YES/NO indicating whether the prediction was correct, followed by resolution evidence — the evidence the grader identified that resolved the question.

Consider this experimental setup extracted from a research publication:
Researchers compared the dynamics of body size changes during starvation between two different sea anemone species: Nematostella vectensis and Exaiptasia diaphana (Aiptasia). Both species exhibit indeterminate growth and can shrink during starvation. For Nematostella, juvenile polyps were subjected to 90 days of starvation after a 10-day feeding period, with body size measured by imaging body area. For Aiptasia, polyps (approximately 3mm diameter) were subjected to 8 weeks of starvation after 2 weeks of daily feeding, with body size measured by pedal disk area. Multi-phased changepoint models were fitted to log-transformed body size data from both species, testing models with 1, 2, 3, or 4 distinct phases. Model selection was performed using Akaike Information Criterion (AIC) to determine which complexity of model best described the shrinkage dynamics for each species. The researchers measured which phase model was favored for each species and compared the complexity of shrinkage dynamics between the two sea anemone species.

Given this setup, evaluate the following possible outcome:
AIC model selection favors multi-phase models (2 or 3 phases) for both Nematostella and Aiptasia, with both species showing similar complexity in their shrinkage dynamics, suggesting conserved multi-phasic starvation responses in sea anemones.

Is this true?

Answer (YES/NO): NO